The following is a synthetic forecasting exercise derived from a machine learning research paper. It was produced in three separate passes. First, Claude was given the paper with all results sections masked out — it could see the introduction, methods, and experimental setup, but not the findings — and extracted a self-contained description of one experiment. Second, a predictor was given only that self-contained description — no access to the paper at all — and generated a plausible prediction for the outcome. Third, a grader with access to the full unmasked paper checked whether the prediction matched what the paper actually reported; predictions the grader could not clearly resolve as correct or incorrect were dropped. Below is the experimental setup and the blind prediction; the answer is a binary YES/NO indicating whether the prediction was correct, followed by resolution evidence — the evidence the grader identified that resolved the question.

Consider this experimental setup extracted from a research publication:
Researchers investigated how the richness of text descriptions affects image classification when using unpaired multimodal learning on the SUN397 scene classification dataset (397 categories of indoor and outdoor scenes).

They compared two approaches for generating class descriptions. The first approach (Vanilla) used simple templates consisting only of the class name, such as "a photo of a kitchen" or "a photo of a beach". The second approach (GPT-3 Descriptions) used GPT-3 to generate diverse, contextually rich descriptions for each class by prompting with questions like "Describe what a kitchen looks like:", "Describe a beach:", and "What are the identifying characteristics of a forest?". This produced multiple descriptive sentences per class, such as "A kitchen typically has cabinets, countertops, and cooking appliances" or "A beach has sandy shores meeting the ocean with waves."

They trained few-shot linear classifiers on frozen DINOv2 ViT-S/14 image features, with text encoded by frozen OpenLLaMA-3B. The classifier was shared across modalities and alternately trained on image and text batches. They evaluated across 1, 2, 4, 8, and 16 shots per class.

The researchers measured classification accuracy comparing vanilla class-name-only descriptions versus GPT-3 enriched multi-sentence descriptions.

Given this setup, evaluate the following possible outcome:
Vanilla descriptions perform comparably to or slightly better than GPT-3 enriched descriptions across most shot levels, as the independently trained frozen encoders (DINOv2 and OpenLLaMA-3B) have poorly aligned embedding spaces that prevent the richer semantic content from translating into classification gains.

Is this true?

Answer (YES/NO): NO